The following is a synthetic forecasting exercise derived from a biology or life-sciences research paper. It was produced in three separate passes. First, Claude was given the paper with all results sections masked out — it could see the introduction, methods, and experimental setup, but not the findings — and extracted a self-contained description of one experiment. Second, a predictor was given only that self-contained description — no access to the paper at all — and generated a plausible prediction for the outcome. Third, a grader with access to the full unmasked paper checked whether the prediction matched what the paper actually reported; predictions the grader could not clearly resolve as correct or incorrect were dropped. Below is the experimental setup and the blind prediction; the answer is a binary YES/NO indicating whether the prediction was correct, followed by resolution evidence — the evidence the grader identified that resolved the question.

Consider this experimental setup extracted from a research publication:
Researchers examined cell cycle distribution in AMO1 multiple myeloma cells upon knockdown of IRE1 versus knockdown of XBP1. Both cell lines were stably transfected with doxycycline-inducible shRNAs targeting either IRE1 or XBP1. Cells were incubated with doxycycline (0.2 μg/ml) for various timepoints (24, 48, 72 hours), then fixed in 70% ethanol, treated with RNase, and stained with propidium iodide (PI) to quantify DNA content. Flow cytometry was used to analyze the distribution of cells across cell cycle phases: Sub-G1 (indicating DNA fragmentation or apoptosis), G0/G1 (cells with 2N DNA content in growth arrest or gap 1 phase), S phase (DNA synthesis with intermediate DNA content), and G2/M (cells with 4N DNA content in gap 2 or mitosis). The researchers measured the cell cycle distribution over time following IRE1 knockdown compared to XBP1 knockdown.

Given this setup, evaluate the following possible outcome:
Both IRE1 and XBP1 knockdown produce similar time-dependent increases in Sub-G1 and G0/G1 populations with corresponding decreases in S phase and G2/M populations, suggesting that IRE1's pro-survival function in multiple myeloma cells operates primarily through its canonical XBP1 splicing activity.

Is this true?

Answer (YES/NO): NO